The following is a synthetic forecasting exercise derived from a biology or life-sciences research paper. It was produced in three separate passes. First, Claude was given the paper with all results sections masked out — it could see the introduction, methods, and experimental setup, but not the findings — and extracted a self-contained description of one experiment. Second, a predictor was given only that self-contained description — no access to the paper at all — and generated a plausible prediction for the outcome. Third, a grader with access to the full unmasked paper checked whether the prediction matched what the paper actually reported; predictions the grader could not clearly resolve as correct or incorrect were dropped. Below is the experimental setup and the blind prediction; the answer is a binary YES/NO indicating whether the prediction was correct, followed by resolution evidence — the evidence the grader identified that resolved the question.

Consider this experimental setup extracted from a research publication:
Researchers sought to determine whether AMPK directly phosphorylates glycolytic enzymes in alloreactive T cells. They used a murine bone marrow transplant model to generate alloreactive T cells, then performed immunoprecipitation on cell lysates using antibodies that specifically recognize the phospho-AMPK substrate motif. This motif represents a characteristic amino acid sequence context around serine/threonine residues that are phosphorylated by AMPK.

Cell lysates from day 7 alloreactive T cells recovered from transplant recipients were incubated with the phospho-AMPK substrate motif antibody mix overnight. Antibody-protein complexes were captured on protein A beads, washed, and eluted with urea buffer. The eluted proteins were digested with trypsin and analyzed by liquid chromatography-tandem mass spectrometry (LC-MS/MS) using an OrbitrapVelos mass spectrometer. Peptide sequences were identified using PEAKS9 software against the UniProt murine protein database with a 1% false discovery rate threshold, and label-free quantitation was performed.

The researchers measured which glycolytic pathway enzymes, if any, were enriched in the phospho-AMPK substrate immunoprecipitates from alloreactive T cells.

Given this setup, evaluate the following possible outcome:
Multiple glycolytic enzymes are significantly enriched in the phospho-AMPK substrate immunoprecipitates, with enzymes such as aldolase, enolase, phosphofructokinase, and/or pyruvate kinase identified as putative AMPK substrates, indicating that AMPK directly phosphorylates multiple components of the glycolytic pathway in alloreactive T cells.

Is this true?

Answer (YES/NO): NO